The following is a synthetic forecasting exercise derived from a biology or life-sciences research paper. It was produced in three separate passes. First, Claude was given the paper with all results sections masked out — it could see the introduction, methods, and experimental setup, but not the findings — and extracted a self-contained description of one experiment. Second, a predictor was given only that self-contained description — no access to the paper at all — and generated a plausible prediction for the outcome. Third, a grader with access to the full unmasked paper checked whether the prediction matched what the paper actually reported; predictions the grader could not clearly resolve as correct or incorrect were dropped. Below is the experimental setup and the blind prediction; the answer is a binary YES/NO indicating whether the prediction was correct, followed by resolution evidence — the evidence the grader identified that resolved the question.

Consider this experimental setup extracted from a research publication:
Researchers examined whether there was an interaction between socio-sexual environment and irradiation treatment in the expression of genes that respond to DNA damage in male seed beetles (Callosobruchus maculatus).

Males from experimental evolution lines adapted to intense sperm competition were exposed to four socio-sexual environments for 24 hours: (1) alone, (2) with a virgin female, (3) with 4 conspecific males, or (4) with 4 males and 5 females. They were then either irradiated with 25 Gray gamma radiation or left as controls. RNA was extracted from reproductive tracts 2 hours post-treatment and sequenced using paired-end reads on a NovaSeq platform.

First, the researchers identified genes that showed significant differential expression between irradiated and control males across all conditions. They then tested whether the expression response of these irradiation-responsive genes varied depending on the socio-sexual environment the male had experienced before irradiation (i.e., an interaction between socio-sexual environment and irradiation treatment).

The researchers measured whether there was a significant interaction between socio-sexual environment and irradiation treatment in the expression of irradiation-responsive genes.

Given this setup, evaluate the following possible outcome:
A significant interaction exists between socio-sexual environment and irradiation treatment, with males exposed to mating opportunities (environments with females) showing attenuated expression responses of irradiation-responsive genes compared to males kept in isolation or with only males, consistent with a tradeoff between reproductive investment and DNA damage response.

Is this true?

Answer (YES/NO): YES